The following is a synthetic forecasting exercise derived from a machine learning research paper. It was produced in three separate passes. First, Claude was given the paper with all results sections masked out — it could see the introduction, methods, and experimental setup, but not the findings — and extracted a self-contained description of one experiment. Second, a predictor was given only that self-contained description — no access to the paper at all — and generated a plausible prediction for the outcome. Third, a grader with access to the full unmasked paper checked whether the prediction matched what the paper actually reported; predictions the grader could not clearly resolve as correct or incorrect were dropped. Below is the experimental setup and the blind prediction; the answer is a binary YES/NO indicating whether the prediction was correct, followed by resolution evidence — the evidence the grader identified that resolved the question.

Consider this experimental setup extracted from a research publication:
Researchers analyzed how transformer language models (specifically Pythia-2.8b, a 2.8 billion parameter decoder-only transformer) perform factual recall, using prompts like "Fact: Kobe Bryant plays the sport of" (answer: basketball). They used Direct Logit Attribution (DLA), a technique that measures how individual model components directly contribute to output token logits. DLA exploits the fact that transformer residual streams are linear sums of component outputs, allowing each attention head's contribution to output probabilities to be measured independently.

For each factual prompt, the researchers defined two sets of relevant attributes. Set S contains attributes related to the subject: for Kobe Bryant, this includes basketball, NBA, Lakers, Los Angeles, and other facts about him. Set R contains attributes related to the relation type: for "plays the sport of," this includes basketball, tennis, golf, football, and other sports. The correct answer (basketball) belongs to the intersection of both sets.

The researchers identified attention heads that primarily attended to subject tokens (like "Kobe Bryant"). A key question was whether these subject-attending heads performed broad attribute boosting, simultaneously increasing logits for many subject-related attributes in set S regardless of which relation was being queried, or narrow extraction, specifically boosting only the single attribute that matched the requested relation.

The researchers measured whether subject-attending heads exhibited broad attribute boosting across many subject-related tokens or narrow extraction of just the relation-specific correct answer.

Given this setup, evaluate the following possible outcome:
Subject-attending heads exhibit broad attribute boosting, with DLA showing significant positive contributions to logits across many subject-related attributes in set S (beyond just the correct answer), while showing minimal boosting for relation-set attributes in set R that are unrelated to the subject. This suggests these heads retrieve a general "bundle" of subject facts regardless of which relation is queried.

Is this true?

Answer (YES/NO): NO